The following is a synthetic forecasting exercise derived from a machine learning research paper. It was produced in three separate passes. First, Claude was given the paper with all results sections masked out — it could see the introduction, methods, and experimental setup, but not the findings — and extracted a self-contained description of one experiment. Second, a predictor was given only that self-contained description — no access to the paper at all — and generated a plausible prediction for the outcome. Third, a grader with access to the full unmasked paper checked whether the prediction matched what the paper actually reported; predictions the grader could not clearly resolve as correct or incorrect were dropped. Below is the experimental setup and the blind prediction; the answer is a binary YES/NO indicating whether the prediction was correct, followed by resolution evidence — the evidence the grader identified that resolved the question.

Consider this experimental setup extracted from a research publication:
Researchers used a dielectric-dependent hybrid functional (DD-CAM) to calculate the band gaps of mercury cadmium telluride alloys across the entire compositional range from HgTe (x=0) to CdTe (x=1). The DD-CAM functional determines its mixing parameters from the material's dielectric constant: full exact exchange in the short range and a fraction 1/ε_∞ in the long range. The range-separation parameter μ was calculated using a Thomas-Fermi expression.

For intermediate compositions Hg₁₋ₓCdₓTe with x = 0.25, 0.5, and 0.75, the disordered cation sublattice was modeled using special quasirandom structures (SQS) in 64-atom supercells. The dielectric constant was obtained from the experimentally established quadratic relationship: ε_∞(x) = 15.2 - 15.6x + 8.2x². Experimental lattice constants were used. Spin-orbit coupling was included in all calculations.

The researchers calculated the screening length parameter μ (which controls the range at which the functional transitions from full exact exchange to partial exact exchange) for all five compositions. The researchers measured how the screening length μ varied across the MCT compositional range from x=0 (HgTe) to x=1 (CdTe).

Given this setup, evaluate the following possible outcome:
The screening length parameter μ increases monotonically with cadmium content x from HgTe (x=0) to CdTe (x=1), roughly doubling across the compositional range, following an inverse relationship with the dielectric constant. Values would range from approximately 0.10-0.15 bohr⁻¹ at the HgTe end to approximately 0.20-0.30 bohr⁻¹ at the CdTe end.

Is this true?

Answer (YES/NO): NO